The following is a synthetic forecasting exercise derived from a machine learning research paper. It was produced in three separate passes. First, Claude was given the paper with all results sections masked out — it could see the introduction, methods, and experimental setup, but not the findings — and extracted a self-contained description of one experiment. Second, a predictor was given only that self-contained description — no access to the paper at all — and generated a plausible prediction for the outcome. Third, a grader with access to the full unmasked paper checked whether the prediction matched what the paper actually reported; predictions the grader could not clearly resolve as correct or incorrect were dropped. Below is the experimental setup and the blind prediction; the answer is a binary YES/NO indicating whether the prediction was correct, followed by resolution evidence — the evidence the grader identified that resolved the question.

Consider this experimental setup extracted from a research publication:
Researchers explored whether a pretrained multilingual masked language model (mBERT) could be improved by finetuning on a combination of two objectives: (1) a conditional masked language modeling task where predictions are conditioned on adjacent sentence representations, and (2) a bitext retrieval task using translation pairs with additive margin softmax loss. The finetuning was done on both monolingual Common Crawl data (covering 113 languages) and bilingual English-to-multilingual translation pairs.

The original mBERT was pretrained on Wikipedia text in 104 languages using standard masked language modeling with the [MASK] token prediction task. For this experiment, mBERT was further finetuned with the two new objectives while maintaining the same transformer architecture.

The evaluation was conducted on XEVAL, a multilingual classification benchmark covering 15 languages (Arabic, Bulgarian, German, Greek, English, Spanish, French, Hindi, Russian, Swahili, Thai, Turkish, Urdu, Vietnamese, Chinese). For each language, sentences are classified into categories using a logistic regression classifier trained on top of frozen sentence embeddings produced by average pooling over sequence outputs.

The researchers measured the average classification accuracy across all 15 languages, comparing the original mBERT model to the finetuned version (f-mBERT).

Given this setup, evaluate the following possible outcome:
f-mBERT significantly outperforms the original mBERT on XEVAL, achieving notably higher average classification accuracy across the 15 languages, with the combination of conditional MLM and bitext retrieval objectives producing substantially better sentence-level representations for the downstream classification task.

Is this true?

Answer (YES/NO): YES